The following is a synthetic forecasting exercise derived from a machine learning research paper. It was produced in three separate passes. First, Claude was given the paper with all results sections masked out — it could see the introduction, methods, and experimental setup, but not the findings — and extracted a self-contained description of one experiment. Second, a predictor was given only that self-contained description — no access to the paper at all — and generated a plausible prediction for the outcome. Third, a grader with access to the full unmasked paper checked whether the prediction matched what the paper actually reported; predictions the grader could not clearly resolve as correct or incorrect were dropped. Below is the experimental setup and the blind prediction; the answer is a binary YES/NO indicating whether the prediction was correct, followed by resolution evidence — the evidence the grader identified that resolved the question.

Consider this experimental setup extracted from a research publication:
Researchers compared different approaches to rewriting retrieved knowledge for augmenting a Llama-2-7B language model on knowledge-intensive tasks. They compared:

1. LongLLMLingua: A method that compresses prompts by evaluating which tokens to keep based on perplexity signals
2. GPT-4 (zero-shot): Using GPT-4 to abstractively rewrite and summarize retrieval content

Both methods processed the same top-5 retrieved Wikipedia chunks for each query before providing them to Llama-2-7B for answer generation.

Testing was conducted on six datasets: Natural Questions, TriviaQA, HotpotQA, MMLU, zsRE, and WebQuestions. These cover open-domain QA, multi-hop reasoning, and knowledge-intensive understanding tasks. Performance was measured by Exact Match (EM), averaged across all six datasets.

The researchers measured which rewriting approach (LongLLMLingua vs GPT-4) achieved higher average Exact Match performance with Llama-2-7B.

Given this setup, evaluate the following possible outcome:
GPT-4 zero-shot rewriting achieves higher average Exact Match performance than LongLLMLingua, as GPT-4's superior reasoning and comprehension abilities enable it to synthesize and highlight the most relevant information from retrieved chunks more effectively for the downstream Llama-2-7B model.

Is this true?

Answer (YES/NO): YES